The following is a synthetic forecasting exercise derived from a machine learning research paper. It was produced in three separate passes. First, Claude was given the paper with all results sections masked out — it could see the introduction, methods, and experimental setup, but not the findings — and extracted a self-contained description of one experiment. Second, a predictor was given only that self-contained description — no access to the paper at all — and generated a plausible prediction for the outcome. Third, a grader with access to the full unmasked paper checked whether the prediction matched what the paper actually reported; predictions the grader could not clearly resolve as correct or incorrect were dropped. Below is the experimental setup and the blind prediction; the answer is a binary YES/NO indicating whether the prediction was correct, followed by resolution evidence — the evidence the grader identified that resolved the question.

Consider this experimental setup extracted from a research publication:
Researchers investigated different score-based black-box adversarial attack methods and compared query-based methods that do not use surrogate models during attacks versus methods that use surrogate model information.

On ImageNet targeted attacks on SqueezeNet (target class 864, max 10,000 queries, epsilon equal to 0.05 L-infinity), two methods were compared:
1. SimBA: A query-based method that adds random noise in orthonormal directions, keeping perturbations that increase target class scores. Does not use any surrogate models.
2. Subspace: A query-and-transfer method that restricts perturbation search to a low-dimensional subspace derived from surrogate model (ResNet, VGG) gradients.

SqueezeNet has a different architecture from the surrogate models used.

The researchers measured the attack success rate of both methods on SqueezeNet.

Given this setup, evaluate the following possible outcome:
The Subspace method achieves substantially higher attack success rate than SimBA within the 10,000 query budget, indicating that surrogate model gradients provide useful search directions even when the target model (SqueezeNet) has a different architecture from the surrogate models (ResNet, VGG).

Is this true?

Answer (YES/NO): NO